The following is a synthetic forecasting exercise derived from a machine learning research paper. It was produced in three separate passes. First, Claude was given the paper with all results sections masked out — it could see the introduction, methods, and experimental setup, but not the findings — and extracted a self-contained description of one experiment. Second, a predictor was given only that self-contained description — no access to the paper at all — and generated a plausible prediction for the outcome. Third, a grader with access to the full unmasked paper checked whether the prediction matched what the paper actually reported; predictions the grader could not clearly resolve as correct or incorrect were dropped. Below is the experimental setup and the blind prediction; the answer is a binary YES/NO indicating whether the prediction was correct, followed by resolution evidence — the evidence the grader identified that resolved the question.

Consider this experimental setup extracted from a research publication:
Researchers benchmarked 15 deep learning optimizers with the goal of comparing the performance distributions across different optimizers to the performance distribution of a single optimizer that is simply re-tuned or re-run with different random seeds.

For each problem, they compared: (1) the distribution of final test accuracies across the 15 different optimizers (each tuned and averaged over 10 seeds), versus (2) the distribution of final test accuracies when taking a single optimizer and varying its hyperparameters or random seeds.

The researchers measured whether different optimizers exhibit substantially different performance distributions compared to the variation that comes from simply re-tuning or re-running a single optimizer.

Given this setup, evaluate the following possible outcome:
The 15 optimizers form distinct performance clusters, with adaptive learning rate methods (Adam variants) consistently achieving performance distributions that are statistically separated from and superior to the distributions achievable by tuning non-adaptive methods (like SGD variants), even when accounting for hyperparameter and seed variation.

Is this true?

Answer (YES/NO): NO